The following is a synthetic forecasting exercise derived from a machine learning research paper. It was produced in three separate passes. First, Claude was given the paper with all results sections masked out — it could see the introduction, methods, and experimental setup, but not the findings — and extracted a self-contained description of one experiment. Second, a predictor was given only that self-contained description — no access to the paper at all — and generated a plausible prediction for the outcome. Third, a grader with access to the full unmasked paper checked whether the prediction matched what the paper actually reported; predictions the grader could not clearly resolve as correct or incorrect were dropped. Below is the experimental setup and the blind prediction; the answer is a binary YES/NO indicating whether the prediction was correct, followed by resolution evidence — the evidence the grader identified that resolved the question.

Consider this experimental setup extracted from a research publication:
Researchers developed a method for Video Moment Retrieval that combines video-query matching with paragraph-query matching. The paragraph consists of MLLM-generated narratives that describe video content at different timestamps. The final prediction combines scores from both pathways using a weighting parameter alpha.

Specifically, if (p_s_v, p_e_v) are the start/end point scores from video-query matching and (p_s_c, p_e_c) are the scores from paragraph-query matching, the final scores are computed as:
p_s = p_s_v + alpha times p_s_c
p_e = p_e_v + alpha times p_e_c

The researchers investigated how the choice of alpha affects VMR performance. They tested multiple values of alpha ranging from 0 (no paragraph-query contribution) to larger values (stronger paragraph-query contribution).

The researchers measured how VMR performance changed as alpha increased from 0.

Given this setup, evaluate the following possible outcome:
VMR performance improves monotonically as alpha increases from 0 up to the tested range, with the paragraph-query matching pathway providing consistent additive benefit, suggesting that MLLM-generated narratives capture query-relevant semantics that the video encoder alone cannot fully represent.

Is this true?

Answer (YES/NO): NO